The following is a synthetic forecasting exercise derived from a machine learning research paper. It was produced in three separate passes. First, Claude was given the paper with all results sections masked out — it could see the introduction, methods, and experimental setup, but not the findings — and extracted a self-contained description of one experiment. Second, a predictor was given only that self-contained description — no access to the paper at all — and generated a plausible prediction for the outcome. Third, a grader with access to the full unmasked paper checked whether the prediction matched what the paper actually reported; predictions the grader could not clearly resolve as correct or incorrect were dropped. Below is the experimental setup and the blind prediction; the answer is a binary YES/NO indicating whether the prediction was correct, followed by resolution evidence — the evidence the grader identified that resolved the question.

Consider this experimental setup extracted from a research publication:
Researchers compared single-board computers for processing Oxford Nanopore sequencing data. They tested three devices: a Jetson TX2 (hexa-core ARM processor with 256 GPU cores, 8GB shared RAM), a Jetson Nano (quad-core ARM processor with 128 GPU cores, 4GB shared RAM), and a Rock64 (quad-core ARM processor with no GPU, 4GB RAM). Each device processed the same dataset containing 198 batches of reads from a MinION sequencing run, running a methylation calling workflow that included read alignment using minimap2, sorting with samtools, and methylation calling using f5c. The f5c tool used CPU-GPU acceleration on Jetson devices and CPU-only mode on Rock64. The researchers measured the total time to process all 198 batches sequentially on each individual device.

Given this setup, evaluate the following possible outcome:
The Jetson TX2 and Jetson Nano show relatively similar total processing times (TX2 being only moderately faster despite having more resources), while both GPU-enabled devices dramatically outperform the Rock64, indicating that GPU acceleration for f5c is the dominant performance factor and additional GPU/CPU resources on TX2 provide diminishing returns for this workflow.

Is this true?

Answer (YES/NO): NO